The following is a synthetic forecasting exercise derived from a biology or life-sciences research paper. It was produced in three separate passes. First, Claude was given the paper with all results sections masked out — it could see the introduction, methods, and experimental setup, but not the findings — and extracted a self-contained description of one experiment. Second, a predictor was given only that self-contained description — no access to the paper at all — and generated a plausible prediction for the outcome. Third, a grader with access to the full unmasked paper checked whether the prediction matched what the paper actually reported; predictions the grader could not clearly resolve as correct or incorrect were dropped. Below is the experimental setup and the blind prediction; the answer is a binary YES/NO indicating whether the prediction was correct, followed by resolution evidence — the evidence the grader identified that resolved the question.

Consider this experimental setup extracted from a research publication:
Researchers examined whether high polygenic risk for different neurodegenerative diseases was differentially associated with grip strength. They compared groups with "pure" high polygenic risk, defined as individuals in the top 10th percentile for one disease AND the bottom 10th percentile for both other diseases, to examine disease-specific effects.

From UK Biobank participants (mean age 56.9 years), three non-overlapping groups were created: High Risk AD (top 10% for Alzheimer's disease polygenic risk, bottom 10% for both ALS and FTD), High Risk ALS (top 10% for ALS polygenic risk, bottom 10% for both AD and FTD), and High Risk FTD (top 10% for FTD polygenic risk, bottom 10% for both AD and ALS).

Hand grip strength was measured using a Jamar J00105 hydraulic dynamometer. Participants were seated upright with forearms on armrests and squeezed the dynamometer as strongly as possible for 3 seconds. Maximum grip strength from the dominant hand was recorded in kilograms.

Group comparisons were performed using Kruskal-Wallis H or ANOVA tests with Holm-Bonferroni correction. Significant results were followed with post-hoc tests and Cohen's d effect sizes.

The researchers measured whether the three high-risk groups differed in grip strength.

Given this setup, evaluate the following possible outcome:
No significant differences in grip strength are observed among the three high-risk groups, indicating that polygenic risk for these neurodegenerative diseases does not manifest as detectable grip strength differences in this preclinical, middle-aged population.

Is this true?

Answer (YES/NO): YES